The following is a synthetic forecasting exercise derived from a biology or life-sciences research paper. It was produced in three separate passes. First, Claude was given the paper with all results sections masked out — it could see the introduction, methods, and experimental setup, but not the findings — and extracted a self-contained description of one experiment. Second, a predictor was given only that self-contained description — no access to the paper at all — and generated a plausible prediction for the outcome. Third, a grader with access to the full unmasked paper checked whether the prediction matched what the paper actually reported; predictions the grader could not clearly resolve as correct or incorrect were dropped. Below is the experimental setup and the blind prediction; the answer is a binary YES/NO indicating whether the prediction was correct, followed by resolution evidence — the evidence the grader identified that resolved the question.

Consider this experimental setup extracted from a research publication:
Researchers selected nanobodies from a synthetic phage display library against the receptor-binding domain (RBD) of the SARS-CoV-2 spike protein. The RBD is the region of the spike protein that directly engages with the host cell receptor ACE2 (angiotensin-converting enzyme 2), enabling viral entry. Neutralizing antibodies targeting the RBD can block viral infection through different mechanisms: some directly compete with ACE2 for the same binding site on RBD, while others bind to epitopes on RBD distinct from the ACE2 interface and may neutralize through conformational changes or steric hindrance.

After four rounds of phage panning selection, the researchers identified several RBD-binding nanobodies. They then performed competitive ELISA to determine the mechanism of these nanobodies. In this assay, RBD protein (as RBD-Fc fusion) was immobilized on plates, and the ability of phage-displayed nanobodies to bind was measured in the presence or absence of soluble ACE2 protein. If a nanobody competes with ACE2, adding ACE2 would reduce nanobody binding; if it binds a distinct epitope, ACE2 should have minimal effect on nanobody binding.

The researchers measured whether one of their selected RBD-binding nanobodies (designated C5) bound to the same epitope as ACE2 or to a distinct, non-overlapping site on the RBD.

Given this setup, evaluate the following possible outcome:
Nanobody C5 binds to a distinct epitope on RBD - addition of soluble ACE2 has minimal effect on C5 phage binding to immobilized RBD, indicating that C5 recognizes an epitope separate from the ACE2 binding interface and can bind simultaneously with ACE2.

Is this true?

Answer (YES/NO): NO